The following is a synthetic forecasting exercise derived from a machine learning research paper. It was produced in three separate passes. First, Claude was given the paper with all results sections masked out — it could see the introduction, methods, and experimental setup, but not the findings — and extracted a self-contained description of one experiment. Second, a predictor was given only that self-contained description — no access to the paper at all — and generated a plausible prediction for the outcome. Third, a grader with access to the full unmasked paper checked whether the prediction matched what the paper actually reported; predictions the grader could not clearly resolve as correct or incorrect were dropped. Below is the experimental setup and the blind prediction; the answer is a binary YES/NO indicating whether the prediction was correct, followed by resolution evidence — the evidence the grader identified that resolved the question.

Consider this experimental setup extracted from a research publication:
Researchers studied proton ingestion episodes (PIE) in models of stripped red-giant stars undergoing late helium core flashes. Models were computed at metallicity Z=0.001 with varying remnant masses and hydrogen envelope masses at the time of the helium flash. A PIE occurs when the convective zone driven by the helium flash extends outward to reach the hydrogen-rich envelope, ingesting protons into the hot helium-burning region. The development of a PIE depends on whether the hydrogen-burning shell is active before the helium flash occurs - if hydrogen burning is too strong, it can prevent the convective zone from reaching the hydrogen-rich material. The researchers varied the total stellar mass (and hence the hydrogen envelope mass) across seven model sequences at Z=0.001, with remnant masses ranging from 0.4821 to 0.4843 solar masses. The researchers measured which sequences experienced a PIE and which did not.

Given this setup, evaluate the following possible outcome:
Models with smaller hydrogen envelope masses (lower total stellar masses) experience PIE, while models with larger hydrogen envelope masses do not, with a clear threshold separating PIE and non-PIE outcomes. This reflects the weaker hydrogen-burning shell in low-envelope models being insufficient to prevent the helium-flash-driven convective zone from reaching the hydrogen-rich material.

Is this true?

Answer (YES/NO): YES